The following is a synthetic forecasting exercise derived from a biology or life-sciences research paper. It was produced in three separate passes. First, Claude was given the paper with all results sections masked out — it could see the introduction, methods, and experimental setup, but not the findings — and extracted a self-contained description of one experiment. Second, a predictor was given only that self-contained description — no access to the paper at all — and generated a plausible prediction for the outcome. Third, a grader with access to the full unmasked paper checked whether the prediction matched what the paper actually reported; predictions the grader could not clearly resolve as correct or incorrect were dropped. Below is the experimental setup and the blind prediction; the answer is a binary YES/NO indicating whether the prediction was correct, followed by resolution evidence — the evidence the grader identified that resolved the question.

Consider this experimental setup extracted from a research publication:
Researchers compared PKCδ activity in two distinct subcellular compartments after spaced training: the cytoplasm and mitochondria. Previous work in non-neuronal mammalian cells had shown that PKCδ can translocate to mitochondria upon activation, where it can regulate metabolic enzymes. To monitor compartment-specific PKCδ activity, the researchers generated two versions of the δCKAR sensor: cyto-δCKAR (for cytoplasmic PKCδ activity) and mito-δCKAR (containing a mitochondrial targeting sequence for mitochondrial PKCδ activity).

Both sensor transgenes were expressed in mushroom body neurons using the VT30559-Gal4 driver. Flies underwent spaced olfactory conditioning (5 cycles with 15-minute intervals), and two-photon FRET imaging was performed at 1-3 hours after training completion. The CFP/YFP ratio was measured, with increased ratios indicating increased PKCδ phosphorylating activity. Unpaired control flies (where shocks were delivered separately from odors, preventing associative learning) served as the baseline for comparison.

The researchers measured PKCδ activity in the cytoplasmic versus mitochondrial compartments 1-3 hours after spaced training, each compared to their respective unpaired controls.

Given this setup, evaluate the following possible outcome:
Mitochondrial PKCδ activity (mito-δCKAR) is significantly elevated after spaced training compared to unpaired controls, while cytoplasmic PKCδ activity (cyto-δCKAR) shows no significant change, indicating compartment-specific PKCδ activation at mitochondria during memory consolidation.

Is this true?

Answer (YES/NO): NO